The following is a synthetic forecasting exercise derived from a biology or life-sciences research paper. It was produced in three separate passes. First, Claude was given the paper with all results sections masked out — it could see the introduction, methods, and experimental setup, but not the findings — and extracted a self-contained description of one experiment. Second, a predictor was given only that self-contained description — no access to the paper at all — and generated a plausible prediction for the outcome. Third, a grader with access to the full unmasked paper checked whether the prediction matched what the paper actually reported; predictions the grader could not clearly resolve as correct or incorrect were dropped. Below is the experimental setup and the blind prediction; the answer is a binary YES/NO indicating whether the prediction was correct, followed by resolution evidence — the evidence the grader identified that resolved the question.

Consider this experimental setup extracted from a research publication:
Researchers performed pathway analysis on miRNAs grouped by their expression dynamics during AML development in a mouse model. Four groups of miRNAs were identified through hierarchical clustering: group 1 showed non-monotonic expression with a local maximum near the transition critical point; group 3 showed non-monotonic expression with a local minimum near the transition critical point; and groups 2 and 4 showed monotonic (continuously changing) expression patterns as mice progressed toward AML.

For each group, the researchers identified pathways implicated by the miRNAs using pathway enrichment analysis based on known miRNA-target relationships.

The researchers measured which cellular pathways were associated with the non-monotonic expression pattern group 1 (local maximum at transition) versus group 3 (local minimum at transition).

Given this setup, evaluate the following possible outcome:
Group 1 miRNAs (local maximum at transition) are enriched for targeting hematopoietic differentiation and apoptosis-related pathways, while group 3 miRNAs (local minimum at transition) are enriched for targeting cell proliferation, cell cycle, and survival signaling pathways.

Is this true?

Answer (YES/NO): NO